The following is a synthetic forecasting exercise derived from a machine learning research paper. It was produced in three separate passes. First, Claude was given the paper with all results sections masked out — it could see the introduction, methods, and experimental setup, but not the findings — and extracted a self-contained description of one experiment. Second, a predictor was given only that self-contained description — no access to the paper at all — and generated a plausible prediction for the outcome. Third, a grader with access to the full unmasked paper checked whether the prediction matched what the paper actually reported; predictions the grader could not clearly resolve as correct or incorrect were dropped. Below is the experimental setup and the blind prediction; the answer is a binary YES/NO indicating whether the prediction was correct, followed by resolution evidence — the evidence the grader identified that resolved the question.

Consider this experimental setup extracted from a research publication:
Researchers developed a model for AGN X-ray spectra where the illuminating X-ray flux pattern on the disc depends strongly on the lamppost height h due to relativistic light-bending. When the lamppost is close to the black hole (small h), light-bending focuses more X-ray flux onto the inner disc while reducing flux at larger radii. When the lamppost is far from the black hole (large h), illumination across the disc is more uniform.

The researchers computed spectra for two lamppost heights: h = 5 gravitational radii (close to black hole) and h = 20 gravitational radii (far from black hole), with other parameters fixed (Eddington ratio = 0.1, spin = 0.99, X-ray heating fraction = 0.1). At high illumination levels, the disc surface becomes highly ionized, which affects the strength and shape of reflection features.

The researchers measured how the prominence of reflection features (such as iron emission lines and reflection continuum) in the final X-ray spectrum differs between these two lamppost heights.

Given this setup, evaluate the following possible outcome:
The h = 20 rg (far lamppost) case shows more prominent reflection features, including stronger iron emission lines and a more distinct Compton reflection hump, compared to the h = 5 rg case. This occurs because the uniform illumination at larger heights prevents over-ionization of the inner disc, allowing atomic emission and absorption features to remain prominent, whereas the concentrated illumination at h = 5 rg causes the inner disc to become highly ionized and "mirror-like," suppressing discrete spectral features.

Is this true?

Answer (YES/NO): YES